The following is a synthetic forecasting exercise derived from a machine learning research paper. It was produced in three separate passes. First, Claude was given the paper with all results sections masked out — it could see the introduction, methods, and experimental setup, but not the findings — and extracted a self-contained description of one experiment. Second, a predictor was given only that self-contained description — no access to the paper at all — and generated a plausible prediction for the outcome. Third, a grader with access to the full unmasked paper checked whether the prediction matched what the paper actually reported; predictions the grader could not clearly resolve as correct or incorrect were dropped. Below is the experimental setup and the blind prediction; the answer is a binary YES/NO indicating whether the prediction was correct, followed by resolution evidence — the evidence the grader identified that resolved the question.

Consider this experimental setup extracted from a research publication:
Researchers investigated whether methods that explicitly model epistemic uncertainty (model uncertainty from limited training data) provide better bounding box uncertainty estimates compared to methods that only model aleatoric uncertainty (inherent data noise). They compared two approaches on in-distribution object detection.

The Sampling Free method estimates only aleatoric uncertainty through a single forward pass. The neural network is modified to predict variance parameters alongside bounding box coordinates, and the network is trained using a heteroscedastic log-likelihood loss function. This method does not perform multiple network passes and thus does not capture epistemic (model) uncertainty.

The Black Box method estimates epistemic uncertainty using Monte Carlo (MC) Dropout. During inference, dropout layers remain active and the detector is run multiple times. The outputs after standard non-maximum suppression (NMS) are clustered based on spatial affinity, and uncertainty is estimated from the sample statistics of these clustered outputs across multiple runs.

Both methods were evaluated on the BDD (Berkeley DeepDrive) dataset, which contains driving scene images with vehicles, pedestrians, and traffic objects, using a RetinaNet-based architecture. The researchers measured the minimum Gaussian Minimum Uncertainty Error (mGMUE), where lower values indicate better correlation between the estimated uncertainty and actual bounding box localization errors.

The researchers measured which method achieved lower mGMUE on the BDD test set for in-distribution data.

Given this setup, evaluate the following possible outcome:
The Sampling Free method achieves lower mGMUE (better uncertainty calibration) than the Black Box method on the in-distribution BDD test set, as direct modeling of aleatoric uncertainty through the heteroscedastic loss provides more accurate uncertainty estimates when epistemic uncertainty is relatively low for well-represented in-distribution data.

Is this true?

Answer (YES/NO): YES